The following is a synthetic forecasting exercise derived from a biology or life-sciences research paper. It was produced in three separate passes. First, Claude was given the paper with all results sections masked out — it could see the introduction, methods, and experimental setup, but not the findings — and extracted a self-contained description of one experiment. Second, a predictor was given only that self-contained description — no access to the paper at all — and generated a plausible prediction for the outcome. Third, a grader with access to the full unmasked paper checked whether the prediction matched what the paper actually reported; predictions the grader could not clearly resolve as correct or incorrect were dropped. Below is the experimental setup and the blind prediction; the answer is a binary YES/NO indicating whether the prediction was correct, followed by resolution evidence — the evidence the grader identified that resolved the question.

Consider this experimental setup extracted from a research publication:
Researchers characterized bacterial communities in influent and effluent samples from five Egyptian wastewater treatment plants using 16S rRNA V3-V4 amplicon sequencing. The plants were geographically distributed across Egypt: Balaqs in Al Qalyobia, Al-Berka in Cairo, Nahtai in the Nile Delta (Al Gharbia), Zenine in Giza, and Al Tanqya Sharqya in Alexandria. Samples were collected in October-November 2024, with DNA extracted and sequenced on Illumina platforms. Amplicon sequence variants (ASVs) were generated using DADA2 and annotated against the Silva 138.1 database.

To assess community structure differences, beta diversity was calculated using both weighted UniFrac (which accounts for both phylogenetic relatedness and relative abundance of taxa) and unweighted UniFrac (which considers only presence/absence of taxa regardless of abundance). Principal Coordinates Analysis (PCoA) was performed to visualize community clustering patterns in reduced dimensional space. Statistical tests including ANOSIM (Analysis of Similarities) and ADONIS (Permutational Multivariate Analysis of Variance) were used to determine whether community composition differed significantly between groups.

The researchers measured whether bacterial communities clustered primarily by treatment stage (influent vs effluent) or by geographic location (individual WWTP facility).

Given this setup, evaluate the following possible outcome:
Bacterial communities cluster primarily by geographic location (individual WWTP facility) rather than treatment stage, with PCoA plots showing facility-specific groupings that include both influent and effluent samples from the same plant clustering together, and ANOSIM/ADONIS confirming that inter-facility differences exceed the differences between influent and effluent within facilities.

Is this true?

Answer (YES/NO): NO